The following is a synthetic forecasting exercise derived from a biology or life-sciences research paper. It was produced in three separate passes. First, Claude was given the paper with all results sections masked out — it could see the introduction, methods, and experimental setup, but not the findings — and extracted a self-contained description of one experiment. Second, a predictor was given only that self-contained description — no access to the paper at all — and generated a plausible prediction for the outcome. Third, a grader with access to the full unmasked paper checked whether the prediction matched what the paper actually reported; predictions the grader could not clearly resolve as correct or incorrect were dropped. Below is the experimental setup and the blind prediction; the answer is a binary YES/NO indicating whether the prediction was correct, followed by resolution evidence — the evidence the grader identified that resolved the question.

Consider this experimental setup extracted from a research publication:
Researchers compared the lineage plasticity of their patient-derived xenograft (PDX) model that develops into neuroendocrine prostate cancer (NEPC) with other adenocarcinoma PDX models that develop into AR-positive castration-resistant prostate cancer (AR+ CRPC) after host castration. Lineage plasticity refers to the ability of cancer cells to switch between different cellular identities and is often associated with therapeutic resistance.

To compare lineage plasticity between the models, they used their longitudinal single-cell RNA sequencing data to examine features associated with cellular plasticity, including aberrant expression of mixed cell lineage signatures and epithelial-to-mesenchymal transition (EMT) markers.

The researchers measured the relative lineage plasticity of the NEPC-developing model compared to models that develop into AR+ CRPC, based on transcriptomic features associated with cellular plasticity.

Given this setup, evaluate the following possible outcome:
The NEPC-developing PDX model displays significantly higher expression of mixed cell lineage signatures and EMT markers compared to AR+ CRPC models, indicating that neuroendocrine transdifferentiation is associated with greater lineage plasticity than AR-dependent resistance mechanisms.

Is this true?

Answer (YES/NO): YES